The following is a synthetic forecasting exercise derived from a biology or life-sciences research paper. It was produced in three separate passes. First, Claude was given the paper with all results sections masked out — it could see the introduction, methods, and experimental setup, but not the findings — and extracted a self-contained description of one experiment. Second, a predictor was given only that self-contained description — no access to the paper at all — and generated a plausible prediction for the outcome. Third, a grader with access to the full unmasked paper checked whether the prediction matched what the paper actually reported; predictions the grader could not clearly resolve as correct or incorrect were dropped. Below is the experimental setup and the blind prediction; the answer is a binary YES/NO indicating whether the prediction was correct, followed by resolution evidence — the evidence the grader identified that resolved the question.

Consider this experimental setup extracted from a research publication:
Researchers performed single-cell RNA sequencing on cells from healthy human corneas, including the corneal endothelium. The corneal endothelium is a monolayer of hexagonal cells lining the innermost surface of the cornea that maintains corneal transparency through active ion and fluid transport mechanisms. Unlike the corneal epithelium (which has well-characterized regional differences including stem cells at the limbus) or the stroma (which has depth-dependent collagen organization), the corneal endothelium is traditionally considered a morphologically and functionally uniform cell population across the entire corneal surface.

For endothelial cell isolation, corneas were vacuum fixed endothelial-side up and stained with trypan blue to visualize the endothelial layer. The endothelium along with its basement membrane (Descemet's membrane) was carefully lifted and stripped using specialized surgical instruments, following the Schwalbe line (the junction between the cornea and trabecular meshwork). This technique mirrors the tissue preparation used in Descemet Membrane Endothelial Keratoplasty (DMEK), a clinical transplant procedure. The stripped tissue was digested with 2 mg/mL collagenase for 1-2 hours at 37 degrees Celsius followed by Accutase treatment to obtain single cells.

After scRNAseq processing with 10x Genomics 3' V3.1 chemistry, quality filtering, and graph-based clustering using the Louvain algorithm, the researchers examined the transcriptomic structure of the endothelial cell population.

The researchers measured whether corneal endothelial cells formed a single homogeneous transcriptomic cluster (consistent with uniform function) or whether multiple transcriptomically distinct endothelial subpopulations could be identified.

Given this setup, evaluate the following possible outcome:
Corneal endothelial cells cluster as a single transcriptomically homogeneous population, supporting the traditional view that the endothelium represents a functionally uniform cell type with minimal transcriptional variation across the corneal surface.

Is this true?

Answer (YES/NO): NO